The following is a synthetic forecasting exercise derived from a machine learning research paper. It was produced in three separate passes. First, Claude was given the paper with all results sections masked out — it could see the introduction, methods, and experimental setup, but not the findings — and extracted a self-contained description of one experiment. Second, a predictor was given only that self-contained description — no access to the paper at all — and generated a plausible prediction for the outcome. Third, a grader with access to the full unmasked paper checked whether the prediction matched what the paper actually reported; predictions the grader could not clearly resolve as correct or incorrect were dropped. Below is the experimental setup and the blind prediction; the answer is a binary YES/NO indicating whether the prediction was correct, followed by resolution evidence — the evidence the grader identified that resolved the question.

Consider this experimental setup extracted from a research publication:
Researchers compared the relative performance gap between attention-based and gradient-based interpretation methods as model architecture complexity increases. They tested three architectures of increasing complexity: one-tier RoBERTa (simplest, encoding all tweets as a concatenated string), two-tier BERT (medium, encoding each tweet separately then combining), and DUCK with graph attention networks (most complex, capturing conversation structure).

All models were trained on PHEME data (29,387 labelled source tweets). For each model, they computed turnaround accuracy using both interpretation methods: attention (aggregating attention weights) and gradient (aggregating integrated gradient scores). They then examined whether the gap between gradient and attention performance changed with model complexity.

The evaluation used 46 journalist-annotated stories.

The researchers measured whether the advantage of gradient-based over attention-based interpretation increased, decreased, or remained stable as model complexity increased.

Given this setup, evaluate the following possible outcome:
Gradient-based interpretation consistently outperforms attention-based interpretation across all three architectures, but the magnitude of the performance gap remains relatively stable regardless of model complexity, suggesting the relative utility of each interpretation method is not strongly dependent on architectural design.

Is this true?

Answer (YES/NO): NO